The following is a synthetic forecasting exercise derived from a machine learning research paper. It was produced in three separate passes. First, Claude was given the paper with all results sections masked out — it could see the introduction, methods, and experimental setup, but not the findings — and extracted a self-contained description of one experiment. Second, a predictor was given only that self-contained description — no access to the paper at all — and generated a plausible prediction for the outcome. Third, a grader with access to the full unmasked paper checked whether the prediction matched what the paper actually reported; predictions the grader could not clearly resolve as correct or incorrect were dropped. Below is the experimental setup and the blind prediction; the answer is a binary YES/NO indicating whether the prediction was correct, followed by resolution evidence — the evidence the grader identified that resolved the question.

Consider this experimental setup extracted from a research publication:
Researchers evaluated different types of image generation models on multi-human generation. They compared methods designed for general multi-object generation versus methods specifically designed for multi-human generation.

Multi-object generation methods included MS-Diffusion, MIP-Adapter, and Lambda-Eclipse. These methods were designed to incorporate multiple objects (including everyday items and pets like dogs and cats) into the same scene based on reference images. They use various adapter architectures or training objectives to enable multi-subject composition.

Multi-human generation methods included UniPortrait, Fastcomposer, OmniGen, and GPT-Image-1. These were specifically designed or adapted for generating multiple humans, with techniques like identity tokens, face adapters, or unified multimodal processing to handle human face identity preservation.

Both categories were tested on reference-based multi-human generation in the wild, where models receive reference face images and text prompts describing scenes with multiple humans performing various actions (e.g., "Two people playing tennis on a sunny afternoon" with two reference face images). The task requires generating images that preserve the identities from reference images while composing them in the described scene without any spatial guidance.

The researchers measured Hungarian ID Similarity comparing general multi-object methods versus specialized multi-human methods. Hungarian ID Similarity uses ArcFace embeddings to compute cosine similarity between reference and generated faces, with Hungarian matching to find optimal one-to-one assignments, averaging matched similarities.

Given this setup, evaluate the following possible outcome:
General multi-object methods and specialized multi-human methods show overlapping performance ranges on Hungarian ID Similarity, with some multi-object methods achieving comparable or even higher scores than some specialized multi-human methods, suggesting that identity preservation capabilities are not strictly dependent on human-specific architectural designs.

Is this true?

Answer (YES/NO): YES